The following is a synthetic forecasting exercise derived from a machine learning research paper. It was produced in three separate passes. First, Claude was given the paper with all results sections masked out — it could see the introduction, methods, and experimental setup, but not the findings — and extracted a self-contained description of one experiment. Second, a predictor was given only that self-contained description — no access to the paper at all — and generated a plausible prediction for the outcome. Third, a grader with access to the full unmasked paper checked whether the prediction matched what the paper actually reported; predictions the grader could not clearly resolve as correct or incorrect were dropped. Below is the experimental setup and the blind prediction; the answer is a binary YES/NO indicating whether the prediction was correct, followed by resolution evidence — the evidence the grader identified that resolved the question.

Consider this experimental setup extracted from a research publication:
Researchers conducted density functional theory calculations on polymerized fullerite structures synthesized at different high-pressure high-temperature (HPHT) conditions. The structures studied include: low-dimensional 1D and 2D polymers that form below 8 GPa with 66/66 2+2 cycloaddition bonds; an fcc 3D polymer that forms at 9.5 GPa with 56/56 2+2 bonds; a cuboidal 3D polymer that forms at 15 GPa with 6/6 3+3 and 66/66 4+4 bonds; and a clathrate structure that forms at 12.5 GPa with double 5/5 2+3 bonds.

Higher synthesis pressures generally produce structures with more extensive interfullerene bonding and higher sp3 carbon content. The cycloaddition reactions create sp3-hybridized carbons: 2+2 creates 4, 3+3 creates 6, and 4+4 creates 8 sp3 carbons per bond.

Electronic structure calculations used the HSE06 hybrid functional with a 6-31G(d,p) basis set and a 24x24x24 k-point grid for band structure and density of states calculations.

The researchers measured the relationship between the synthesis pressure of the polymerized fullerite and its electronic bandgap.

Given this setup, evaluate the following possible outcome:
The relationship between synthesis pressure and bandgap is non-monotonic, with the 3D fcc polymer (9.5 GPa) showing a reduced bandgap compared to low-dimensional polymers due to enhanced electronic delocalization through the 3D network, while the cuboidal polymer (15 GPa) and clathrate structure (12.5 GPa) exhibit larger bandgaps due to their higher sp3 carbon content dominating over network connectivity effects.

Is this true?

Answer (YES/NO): NO